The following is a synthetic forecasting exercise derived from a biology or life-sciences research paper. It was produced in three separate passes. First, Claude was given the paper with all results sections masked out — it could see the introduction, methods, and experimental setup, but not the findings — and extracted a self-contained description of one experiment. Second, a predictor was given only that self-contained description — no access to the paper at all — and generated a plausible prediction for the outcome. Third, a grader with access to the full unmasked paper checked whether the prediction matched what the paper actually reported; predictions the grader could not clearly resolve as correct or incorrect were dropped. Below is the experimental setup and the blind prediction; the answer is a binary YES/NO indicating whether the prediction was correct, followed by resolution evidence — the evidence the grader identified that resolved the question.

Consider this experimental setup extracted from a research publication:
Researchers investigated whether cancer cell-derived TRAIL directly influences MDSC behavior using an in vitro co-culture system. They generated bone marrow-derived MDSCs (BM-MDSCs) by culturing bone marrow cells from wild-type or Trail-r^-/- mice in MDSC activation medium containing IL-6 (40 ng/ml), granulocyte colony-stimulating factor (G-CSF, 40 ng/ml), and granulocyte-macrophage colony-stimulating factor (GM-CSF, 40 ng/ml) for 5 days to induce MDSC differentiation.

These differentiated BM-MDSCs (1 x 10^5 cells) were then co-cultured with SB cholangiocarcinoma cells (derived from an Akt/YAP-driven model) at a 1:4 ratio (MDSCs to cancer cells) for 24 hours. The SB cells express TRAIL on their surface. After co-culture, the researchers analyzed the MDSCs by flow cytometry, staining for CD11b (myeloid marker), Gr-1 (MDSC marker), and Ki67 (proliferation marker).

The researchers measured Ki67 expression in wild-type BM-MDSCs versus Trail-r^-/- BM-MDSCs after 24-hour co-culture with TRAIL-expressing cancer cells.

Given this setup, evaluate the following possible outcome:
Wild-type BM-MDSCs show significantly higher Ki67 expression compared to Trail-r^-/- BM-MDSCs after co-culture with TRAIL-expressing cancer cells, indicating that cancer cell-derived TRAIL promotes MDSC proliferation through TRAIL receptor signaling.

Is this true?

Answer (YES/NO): YES